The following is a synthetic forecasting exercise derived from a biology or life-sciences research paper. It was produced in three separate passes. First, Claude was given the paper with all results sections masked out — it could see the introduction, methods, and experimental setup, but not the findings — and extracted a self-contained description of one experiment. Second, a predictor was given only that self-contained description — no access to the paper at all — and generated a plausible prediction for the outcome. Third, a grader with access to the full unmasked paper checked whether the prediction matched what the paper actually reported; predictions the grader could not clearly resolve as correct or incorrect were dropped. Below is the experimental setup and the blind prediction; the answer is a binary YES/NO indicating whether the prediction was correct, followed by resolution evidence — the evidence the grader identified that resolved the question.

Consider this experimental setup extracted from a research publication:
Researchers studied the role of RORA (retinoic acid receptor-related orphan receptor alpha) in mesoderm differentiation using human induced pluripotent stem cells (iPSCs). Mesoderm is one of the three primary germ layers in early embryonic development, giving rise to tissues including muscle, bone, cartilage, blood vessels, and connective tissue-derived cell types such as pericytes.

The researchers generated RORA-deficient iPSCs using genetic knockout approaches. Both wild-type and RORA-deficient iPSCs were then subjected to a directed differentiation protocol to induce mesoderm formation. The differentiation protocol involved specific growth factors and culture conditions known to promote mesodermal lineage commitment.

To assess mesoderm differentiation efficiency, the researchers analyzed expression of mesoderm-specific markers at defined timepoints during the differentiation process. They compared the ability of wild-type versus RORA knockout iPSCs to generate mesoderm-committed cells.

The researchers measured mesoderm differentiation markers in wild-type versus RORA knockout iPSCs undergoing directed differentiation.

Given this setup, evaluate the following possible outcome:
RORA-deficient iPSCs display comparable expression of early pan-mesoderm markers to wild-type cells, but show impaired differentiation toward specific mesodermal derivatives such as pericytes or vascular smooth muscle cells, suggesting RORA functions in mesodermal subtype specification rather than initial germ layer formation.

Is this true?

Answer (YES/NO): NO